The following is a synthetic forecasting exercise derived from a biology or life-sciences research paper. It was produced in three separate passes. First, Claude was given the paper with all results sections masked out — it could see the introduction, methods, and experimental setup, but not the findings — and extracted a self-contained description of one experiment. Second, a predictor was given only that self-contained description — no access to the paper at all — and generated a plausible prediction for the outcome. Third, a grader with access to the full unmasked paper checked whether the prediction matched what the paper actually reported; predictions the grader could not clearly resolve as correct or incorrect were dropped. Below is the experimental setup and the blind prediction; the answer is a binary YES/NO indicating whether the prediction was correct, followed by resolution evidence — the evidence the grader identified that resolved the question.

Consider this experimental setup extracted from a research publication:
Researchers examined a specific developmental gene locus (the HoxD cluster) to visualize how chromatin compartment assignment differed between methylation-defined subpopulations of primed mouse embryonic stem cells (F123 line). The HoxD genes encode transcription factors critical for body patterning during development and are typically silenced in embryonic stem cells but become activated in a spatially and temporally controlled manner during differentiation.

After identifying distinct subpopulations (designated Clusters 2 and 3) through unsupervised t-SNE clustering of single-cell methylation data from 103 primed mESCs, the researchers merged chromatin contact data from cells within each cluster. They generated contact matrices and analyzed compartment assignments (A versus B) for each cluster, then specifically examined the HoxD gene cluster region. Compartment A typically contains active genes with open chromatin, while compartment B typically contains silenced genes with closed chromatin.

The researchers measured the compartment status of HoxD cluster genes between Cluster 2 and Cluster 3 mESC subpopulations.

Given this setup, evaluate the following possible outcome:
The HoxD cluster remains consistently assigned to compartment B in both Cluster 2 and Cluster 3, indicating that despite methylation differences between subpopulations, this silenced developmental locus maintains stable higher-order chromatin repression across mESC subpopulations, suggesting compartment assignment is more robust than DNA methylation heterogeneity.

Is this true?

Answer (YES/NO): NO